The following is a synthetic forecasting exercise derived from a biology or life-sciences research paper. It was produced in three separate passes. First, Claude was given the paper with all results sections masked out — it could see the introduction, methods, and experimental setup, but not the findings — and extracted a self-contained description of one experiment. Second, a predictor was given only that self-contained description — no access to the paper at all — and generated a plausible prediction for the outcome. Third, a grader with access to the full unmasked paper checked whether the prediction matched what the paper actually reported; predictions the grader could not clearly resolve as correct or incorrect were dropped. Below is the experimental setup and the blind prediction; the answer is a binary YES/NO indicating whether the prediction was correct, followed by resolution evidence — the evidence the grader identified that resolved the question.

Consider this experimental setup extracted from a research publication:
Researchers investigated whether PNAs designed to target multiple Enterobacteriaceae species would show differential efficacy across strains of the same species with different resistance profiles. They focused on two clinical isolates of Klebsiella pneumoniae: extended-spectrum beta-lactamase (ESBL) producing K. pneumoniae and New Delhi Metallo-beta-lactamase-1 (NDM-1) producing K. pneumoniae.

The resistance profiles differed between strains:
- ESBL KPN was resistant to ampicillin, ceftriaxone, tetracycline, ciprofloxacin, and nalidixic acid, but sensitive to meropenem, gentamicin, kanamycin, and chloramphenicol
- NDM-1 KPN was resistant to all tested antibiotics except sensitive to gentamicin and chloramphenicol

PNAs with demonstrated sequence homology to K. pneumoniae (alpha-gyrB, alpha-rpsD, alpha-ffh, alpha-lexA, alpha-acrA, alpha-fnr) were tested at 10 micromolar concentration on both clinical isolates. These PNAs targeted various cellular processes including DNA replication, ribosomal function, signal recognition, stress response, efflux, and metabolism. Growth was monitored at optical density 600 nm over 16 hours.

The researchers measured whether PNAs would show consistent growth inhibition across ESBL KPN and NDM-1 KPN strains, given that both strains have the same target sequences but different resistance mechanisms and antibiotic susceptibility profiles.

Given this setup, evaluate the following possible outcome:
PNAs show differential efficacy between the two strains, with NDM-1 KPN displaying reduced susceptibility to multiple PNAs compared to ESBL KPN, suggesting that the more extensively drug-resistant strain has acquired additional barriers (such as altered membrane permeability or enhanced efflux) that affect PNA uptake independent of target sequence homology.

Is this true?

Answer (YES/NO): YES